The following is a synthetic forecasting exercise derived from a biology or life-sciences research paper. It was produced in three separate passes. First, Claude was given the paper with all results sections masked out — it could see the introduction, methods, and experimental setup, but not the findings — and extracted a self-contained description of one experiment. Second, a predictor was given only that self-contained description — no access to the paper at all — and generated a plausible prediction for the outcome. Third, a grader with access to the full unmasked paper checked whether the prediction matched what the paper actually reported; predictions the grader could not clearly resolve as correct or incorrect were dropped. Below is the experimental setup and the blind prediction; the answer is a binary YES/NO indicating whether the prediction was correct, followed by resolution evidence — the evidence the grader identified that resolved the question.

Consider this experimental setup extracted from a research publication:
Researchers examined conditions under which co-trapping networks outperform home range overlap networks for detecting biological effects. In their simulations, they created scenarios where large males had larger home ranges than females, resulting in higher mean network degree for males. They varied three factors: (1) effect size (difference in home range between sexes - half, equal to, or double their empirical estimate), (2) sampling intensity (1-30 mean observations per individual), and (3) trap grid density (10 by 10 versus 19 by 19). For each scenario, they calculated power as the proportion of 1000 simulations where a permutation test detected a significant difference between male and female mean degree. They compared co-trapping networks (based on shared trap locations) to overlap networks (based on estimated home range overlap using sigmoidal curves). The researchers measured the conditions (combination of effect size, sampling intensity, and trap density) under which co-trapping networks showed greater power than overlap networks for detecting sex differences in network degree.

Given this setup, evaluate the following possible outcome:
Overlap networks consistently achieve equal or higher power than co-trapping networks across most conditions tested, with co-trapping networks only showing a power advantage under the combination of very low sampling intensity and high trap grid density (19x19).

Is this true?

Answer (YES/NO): NO